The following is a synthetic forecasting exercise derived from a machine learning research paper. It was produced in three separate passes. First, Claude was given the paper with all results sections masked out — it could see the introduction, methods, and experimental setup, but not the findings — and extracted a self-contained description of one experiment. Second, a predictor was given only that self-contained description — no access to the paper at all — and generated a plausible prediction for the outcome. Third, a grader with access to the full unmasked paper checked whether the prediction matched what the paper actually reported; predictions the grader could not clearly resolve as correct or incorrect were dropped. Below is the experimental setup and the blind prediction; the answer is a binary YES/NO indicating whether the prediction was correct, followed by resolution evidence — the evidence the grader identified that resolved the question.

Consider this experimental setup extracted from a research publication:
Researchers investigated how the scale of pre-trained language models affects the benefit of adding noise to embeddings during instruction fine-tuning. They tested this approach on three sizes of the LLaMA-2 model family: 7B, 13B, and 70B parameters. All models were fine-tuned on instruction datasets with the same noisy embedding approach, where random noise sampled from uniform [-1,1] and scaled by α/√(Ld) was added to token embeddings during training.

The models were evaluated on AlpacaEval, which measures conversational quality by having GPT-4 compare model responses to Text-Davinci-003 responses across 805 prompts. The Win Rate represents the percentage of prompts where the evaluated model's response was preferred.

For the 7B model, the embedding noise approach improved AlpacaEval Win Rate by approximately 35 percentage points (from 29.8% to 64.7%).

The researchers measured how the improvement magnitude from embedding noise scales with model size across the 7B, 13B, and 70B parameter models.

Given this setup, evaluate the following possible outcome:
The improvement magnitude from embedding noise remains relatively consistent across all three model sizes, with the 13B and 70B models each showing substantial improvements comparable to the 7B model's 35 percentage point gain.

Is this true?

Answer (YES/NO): NO